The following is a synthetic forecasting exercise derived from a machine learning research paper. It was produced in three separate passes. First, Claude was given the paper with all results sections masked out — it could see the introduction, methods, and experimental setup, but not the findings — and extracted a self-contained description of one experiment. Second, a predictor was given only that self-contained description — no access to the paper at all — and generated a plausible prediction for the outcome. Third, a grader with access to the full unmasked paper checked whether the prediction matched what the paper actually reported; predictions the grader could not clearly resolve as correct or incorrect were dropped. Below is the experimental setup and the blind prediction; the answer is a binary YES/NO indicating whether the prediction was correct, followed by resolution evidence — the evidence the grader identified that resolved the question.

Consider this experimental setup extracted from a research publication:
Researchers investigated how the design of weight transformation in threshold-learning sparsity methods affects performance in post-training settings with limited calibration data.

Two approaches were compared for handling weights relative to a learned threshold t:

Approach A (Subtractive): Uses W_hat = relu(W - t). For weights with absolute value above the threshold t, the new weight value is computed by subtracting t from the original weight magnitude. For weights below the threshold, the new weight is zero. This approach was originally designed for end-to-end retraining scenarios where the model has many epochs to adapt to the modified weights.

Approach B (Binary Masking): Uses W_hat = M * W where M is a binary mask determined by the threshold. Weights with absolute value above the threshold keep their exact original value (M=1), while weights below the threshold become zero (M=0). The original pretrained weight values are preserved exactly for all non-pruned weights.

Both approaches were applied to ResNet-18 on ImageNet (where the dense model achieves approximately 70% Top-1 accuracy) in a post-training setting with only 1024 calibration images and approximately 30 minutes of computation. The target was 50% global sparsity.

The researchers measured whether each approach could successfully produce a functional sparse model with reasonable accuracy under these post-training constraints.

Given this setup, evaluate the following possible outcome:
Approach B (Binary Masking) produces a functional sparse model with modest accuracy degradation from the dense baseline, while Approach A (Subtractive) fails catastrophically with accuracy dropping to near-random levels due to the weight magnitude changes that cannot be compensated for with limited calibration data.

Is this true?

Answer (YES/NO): YES